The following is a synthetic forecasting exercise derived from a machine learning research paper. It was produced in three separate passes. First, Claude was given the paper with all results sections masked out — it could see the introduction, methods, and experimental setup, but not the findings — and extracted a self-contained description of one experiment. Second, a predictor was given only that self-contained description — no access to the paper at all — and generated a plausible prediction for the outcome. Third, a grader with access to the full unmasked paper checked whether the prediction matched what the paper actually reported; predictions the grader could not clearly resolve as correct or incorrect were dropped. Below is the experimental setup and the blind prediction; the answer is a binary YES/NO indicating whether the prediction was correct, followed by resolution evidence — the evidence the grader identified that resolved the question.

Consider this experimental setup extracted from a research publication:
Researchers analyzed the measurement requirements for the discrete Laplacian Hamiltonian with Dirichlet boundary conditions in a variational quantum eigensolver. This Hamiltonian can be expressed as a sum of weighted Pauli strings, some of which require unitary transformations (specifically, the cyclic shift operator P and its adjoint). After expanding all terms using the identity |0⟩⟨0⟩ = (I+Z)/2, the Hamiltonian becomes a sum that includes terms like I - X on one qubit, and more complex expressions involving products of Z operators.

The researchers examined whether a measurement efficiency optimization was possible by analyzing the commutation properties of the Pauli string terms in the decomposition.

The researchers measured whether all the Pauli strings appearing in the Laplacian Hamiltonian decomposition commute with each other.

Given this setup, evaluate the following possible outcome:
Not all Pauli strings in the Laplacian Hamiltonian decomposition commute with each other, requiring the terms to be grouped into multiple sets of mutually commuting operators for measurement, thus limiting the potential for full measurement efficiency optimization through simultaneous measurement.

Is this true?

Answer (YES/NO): NO